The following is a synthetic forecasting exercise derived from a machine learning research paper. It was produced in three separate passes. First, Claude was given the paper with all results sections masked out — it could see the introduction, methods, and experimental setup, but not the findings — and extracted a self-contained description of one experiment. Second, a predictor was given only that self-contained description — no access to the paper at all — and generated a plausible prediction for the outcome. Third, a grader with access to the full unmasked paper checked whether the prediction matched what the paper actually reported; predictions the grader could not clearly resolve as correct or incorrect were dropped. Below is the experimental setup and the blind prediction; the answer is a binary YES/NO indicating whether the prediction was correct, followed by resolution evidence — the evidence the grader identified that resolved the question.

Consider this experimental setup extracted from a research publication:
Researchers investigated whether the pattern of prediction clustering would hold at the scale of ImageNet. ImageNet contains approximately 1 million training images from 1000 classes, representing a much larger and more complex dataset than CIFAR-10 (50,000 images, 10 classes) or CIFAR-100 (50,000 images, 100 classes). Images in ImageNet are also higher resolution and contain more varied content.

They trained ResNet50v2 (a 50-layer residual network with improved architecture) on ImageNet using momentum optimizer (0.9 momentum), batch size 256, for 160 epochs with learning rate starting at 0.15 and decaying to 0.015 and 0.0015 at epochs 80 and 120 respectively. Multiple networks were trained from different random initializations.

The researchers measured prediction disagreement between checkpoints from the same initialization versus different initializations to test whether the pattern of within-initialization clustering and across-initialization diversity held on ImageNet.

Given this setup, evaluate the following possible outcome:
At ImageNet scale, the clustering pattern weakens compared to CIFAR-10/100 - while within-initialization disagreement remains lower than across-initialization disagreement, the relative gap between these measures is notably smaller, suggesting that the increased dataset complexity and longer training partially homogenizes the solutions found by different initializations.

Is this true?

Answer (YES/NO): NO